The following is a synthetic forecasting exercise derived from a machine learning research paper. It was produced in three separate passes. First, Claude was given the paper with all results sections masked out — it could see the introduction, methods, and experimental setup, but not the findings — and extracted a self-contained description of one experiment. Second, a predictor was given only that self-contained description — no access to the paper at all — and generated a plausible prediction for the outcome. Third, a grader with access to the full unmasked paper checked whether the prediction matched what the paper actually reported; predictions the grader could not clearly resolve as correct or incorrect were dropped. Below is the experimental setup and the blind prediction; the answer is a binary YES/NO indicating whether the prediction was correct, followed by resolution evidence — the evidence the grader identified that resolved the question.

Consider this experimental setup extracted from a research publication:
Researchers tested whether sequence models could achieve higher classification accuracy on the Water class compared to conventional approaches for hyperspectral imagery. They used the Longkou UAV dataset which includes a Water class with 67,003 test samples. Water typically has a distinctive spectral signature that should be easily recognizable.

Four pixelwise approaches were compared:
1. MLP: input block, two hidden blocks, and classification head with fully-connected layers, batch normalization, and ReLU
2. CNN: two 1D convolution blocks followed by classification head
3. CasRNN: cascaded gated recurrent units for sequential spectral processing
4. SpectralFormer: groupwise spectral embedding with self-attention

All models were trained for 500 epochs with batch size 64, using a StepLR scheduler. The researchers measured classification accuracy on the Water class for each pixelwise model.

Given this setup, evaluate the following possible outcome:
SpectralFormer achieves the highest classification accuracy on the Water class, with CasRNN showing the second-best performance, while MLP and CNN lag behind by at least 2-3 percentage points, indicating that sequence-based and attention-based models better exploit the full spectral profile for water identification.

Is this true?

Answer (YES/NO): NO